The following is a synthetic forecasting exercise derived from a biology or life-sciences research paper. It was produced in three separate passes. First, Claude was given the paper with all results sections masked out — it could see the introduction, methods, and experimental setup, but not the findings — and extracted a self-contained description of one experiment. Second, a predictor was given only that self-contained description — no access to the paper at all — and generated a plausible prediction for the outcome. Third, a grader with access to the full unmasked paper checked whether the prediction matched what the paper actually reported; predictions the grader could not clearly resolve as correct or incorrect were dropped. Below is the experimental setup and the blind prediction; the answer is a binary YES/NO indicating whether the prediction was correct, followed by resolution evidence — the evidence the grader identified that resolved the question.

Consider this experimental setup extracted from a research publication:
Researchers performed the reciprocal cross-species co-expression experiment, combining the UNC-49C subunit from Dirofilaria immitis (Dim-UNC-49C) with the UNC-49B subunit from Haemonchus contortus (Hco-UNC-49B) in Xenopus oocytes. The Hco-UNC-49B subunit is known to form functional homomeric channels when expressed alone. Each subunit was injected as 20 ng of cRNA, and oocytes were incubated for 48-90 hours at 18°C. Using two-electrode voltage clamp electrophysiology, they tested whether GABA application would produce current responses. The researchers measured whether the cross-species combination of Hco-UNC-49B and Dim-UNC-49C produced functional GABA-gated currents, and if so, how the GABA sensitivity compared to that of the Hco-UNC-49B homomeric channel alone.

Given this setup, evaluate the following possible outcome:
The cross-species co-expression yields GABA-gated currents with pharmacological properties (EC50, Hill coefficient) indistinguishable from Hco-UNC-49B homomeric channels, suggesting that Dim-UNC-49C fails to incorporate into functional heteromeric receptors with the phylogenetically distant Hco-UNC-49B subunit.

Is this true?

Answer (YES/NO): NO